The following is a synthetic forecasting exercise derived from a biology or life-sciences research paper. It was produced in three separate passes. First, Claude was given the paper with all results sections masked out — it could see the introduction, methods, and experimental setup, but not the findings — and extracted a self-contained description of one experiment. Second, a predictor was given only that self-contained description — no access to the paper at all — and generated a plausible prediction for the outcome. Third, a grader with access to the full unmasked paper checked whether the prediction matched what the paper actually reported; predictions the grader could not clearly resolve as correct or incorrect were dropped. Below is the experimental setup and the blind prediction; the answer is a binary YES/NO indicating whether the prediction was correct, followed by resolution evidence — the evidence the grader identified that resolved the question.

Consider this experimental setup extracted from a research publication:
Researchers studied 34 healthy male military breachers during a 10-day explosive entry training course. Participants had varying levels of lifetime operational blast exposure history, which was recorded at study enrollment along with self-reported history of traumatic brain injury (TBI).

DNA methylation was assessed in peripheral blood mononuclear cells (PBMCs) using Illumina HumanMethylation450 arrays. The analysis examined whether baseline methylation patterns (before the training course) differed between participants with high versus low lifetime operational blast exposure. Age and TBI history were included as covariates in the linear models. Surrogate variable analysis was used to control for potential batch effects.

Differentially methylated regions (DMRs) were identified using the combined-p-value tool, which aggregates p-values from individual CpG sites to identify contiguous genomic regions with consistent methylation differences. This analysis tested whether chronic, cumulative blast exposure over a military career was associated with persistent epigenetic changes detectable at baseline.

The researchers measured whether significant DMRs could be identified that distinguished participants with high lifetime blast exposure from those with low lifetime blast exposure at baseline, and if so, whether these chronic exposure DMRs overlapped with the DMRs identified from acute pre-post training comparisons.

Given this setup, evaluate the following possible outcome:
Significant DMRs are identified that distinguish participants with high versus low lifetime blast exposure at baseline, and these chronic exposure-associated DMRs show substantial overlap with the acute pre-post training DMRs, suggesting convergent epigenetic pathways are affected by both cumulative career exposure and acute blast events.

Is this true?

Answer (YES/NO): NO